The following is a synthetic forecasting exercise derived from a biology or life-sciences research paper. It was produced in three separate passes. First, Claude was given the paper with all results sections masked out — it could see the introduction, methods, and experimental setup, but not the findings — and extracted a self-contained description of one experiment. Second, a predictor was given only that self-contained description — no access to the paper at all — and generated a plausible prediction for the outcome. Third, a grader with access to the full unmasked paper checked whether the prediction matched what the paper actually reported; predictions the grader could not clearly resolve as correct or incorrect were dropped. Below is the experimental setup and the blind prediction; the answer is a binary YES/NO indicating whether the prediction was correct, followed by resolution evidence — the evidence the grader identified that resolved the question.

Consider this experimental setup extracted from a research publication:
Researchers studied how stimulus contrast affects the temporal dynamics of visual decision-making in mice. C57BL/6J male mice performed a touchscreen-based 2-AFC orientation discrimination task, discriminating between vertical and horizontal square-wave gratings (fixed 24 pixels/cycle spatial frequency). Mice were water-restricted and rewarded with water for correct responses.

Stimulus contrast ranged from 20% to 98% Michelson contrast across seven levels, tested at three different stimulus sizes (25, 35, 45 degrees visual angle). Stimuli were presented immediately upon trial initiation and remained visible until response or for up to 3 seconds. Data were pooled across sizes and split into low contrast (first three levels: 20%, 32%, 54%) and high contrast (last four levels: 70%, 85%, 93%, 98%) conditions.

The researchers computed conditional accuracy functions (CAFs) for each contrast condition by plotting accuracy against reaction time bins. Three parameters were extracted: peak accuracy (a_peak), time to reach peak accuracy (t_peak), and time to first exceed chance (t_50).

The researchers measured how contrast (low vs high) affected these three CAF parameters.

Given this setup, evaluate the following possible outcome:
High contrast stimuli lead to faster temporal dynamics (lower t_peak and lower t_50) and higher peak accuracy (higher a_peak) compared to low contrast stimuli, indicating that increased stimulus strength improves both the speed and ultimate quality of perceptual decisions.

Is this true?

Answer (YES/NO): NO